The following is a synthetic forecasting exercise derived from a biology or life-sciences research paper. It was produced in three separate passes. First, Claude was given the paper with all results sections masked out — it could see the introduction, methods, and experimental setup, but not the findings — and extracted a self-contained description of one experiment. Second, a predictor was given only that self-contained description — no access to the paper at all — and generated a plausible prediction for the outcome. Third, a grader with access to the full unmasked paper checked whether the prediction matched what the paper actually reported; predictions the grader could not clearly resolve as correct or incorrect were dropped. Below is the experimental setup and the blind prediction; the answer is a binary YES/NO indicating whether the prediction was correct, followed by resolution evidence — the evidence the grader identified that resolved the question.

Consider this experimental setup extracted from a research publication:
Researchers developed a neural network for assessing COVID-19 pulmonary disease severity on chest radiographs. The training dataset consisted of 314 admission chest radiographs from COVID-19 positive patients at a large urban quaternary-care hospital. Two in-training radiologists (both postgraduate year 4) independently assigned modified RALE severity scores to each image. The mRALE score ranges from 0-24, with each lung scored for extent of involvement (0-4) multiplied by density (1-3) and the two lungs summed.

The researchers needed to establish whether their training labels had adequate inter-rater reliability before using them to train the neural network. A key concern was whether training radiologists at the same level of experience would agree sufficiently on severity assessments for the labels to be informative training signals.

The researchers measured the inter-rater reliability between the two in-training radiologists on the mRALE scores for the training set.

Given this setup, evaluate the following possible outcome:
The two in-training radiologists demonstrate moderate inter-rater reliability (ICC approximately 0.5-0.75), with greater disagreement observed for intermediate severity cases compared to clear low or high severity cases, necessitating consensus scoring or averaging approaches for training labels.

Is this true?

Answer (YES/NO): NO